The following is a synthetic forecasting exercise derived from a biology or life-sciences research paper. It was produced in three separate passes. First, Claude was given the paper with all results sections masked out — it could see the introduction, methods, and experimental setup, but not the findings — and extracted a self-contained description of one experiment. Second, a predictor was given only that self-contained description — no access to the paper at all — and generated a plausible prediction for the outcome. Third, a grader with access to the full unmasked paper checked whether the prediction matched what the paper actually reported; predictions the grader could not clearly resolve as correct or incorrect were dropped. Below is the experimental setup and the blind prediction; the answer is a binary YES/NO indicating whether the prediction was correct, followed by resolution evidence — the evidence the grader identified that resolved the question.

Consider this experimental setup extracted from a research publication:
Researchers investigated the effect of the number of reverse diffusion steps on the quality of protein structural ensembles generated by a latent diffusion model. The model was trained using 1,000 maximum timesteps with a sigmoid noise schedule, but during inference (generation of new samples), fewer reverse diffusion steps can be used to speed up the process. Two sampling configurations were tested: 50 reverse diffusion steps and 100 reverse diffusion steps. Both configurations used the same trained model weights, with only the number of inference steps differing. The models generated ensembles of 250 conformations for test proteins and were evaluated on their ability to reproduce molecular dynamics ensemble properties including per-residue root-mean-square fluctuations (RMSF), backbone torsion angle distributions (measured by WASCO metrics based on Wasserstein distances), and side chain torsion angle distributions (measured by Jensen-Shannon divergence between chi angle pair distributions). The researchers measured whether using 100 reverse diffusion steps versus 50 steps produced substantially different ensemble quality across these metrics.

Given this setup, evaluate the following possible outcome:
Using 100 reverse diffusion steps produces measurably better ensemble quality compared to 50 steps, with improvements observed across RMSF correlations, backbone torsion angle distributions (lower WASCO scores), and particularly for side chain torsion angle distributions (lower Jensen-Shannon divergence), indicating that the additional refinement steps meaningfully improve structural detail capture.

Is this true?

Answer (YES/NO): NO